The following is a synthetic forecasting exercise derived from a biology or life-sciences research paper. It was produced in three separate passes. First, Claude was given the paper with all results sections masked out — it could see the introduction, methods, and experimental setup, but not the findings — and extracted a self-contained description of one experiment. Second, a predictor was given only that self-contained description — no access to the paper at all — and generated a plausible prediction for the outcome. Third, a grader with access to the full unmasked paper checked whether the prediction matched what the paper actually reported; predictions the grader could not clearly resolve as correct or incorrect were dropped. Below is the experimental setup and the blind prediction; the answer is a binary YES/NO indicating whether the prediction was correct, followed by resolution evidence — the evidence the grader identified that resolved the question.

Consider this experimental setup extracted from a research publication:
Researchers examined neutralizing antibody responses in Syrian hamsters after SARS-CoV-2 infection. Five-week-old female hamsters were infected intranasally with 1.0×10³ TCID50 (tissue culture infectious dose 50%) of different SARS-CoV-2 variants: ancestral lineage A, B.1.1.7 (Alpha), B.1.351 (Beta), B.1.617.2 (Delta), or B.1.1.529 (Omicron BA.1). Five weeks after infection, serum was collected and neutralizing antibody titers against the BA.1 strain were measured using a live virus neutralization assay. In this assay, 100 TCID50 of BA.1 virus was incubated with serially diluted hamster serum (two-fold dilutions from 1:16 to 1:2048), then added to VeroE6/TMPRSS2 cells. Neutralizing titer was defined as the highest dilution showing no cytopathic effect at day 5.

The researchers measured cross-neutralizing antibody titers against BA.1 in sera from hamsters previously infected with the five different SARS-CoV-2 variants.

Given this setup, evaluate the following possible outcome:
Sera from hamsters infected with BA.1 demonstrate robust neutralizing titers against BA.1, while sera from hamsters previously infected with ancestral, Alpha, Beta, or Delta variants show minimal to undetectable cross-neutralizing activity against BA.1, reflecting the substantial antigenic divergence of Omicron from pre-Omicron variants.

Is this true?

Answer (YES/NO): YES